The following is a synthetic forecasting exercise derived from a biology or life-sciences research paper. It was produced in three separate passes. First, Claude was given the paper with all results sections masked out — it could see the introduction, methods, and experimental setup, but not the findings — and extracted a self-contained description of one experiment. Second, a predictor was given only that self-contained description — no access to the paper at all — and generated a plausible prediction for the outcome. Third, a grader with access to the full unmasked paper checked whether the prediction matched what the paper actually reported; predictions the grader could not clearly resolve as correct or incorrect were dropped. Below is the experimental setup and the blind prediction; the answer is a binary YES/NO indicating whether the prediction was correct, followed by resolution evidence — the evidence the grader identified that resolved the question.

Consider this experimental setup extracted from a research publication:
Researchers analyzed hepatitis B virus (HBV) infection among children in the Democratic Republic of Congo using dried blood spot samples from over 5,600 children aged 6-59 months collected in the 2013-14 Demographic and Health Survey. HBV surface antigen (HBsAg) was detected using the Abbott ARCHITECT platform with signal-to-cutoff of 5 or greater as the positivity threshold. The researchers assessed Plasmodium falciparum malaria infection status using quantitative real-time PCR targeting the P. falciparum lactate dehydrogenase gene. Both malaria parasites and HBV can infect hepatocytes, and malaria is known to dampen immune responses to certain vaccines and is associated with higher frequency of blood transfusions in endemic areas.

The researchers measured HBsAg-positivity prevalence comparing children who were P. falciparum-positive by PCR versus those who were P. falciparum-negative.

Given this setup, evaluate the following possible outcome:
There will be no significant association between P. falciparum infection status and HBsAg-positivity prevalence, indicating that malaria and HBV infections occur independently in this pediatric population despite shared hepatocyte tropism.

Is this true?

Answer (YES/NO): YES